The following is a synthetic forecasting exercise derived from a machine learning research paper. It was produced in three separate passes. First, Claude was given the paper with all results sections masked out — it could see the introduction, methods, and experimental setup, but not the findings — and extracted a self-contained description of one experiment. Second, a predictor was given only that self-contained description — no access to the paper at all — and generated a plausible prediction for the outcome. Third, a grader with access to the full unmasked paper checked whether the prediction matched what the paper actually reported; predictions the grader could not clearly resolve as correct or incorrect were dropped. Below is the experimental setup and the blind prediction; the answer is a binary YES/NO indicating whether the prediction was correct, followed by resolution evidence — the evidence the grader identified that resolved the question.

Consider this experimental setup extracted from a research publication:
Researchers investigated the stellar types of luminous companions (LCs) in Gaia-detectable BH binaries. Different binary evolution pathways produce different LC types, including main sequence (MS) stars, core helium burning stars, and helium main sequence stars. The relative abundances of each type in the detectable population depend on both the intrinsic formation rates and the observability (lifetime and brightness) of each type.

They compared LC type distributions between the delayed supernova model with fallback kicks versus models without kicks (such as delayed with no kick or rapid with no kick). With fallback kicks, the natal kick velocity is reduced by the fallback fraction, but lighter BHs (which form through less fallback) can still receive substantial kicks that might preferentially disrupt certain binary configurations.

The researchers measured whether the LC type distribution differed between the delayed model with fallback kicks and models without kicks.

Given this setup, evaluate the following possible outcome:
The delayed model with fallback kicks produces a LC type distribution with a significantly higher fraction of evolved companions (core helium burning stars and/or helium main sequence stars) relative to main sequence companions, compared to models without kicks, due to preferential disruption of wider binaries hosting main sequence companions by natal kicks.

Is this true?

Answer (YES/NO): NO